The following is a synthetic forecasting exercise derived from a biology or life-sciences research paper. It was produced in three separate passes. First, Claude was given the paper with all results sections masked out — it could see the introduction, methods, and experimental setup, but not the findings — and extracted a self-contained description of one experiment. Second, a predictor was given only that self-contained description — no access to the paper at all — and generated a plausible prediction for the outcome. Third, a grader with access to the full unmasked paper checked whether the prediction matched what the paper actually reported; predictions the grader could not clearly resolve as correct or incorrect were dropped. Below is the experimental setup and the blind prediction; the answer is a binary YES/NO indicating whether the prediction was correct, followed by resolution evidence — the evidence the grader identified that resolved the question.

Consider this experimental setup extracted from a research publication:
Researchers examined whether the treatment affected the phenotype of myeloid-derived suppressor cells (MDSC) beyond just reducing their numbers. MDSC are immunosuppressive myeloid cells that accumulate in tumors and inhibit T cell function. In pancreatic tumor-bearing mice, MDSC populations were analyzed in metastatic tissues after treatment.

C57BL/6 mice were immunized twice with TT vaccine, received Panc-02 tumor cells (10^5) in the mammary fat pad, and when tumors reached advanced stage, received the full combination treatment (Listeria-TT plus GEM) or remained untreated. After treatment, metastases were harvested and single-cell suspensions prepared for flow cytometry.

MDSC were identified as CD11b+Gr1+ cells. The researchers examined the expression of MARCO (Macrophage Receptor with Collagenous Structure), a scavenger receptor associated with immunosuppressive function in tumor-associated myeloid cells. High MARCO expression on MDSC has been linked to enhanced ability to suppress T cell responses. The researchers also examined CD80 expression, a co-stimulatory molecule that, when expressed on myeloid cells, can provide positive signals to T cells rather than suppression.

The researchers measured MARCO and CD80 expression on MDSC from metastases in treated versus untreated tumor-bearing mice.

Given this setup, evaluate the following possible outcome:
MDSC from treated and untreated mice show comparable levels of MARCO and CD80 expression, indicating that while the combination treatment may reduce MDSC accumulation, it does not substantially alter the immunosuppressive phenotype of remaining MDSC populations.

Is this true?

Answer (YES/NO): NO